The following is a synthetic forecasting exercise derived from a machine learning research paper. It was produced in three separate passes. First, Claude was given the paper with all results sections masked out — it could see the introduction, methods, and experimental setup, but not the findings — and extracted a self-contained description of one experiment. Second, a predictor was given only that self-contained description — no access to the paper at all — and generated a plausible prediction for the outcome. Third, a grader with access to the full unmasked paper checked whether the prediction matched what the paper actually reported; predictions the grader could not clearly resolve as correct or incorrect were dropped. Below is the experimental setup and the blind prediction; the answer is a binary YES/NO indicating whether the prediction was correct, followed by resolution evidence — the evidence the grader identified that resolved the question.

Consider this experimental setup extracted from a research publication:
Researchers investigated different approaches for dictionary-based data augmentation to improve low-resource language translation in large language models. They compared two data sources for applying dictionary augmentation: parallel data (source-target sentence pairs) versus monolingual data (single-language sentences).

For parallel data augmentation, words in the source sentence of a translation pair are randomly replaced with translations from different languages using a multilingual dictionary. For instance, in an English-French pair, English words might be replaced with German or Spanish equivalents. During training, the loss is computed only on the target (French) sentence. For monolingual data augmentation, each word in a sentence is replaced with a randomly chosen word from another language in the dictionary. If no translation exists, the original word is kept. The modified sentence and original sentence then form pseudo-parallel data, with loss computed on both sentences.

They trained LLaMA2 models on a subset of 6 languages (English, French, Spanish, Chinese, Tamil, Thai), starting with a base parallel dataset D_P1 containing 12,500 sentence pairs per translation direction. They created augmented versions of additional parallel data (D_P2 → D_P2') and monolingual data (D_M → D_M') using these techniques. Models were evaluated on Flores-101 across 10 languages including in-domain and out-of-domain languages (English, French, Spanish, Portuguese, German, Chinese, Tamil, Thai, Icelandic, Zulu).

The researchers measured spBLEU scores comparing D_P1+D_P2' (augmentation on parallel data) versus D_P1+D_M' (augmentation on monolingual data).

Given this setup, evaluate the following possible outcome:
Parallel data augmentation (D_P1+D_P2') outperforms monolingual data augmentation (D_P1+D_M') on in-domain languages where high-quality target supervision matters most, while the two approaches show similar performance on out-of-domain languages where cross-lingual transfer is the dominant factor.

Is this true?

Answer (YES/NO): NO